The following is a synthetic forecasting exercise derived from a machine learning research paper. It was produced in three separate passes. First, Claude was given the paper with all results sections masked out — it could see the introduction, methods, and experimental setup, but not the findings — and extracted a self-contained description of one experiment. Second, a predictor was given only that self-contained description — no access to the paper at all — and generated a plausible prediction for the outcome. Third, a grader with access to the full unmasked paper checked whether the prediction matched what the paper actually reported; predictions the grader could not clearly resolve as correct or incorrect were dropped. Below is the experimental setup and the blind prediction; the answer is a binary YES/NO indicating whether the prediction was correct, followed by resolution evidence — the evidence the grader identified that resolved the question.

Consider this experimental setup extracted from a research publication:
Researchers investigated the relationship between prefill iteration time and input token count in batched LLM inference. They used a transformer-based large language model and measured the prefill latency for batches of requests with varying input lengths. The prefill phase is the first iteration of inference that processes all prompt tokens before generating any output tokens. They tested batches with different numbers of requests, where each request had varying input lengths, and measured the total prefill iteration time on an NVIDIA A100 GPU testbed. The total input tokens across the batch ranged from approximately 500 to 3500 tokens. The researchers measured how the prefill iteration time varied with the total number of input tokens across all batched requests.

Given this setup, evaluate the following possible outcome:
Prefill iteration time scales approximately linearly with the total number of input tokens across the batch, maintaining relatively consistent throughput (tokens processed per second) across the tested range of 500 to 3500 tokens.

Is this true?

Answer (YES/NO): YES